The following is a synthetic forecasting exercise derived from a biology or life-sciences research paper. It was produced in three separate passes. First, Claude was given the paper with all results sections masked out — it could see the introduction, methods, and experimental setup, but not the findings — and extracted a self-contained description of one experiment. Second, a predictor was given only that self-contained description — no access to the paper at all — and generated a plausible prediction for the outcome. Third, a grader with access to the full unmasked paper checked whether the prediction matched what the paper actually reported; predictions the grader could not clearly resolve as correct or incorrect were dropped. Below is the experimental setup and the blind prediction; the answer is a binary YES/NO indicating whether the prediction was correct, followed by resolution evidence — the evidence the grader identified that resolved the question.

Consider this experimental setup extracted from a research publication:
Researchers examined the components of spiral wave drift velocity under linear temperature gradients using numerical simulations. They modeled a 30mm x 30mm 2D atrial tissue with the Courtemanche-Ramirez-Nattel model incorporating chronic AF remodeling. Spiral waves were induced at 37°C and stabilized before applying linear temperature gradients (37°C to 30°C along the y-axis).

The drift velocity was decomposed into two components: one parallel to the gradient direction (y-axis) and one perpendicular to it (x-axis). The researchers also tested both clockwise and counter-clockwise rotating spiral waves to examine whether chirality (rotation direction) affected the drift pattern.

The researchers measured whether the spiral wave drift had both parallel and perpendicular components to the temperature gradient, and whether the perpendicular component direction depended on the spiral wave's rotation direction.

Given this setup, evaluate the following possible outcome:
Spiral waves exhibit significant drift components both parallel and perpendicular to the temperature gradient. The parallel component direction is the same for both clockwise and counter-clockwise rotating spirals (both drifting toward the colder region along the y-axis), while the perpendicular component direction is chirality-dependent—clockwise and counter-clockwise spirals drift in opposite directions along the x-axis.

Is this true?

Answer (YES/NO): YES